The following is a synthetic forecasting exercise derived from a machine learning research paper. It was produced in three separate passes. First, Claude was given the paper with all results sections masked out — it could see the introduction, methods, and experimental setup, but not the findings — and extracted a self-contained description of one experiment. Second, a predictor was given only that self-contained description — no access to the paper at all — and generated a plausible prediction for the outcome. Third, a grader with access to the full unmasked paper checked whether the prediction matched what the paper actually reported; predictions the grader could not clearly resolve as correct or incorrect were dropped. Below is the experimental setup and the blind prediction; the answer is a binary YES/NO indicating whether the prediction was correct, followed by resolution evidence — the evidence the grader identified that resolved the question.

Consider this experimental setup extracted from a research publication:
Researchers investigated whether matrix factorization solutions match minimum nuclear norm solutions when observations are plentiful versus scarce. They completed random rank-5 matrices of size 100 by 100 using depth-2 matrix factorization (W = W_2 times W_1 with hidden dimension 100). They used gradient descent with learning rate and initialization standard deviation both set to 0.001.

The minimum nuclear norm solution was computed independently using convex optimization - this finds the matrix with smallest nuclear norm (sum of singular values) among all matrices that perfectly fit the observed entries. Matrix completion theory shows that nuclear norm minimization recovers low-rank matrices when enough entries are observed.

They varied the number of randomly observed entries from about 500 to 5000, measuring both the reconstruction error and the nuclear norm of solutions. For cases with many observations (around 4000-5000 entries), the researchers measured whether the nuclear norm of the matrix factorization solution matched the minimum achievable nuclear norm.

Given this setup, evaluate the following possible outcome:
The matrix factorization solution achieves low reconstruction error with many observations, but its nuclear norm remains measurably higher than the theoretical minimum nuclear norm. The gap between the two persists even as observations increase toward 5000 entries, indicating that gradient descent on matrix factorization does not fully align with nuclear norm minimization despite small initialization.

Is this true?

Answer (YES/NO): NO